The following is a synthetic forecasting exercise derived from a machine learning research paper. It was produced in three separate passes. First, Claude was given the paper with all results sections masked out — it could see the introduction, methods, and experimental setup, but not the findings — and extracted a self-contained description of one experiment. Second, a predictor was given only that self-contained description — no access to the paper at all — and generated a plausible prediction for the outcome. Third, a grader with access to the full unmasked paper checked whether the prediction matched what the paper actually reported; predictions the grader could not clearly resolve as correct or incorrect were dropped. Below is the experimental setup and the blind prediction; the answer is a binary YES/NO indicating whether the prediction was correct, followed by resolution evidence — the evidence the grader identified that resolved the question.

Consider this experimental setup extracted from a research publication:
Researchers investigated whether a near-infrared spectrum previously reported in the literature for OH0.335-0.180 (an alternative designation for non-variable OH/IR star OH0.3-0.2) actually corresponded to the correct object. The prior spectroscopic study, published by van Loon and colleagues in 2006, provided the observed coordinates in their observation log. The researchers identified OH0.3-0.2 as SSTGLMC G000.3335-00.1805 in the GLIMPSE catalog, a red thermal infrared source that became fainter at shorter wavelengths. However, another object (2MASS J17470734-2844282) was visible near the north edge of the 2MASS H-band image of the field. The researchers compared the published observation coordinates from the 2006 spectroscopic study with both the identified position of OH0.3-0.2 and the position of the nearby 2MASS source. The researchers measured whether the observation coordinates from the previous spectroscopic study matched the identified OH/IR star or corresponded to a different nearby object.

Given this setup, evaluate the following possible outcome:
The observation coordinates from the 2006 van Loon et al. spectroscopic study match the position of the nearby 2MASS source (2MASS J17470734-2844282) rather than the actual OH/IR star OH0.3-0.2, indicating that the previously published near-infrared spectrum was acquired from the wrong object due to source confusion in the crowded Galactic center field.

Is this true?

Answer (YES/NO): YES